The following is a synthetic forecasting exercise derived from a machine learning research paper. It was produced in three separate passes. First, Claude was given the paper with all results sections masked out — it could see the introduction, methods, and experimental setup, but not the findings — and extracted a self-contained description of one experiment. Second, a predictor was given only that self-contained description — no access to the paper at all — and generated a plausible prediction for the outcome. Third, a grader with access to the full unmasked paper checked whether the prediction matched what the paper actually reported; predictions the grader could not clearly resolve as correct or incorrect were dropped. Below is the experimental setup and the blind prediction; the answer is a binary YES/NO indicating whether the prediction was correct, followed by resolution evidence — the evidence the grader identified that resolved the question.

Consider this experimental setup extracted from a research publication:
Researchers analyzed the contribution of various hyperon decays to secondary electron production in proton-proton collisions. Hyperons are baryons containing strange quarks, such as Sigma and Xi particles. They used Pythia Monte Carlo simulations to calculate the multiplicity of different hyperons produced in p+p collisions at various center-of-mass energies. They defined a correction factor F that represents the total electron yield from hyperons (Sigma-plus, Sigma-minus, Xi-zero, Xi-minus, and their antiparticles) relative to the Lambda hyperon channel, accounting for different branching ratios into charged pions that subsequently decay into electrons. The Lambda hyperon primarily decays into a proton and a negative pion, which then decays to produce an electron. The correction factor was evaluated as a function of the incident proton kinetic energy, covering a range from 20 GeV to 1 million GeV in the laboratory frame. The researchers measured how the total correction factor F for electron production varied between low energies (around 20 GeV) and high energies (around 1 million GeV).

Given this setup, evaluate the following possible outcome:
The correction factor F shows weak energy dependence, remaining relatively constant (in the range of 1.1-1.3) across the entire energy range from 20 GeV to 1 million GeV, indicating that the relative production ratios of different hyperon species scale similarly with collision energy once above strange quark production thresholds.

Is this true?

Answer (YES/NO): NO